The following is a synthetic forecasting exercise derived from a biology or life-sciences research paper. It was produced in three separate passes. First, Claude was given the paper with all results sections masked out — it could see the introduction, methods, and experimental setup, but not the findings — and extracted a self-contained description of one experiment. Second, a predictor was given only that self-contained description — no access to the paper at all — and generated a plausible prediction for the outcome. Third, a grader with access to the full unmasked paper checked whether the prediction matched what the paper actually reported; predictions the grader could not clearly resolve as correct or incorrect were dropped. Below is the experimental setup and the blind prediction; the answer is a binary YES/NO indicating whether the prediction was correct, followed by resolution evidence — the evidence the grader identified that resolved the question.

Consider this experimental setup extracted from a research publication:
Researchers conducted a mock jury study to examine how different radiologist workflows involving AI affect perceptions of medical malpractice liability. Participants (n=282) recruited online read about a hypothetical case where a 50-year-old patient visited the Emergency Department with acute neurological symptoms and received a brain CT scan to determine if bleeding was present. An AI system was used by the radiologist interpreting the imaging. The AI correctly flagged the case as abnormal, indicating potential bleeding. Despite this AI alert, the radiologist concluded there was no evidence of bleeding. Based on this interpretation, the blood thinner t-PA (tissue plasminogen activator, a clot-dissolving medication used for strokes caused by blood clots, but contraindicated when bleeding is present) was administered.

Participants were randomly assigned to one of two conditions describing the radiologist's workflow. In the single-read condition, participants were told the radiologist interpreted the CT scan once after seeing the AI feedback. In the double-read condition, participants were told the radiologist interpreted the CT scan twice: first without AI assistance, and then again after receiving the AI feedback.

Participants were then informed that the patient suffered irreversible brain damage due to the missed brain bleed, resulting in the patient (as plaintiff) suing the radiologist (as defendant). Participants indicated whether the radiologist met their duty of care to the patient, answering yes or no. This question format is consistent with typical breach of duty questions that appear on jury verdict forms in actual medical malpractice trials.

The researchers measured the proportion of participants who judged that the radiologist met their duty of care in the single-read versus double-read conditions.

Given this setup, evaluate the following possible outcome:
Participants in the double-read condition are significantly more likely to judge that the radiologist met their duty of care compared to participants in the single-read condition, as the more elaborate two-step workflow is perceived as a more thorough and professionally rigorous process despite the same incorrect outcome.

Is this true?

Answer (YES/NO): YES